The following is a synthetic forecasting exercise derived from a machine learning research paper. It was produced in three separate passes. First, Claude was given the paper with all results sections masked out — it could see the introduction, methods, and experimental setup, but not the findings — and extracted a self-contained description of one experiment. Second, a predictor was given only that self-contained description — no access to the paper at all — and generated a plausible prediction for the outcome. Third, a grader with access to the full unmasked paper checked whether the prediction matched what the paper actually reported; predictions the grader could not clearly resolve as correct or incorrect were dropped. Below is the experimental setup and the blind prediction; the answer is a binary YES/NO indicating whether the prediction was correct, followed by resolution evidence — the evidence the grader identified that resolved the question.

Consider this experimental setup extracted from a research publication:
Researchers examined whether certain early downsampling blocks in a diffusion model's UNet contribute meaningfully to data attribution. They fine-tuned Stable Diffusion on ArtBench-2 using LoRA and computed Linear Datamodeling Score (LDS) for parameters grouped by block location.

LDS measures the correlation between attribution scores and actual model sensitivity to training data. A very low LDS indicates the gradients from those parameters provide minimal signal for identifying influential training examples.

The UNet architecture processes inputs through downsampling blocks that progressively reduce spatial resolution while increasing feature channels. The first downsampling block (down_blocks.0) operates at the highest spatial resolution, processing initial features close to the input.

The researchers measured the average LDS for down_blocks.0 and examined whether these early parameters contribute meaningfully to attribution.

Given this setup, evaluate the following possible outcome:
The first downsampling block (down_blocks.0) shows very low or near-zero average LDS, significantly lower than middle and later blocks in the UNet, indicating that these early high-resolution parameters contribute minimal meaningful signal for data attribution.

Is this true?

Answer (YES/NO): YES